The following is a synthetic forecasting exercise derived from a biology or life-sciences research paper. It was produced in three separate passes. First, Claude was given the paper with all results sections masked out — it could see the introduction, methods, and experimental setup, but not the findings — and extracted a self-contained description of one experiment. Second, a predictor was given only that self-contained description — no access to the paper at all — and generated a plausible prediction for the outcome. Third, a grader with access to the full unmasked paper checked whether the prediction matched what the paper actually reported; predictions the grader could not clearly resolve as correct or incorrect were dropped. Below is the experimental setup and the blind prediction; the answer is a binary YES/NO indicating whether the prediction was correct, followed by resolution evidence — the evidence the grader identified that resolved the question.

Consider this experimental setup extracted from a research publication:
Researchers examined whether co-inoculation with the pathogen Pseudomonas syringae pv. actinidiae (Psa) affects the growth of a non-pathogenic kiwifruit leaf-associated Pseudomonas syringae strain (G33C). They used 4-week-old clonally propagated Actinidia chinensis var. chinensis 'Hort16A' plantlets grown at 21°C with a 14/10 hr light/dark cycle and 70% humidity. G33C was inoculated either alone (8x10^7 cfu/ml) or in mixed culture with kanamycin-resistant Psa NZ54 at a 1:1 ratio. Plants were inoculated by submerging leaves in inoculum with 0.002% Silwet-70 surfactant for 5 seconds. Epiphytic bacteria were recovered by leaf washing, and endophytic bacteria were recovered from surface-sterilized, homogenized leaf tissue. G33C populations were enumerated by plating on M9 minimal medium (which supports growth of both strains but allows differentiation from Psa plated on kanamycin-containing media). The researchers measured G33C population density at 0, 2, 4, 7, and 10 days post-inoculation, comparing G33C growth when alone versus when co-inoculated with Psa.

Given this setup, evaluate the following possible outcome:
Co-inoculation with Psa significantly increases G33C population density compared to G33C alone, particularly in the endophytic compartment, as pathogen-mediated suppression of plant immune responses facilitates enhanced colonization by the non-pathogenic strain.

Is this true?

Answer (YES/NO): NO